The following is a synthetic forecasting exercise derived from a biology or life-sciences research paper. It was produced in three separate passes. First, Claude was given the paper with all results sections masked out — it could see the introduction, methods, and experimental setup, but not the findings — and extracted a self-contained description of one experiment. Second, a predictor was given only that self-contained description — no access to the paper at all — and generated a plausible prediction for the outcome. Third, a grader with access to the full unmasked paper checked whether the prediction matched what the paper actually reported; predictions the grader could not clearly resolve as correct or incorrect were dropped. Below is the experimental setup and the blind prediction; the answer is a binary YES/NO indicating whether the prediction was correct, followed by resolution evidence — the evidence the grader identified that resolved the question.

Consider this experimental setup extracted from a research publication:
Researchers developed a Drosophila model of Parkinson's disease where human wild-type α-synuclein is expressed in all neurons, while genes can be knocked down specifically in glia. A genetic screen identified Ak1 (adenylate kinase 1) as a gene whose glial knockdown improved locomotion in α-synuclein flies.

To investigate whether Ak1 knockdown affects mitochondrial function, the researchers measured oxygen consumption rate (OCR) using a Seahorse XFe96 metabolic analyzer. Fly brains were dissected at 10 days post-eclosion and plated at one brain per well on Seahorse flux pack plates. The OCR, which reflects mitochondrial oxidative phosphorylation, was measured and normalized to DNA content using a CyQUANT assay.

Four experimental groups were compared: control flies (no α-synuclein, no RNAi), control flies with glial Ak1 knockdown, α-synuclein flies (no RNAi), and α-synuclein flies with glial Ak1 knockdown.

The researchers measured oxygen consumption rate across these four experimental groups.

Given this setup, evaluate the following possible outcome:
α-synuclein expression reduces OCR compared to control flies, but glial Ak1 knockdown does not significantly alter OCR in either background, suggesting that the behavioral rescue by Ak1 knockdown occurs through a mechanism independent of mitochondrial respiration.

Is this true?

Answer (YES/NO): NO